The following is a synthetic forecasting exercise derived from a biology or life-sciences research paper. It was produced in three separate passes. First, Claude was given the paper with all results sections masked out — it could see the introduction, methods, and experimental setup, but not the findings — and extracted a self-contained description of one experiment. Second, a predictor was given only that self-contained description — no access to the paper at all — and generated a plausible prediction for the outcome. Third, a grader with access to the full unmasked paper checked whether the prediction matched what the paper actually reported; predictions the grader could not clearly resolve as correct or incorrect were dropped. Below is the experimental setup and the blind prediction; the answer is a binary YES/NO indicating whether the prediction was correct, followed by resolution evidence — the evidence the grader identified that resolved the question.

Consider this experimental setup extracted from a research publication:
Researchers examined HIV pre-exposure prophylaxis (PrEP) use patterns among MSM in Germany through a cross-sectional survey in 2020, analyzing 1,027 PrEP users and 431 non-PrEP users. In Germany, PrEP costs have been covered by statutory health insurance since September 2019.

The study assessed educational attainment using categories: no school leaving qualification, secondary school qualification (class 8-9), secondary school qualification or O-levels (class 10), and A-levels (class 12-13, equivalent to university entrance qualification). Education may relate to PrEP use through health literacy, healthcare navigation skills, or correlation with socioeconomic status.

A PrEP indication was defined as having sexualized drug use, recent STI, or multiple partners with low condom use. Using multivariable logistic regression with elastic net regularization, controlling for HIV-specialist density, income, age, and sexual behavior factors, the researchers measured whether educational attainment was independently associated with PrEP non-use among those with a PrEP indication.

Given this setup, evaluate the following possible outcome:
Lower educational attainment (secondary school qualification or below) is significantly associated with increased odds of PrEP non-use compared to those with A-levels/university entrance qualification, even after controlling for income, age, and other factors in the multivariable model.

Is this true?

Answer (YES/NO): NO